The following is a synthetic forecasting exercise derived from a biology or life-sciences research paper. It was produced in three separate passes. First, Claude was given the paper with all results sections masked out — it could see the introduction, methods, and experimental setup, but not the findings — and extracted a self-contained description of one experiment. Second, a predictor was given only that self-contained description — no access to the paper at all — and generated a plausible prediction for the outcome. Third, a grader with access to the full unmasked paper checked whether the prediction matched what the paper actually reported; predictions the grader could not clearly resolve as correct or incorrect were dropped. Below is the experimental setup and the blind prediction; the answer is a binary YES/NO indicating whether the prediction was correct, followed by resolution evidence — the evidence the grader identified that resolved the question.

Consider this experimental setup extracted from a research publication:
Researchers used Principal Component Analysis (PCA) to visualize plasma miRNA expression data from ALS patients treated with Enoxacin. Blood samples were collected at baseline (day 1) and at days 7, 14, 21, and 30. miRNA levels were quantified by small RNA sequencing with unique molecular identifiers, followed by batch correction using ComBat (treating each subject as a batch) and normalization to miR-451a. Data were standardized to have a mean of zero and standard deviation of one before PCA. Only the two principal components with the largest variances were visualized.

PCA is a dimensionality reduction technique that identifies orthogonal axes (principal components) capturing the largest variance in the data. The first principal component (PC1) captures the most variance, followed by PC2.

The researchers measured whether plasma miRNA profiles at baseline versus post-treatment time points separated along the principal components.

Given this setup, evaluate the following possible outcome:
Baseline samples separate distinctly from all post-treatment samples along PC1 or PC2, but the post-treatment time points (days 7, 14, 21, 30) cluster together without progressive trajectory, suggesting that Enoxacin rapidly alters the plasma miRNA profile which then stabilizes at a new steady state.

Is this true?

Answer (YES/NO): YES